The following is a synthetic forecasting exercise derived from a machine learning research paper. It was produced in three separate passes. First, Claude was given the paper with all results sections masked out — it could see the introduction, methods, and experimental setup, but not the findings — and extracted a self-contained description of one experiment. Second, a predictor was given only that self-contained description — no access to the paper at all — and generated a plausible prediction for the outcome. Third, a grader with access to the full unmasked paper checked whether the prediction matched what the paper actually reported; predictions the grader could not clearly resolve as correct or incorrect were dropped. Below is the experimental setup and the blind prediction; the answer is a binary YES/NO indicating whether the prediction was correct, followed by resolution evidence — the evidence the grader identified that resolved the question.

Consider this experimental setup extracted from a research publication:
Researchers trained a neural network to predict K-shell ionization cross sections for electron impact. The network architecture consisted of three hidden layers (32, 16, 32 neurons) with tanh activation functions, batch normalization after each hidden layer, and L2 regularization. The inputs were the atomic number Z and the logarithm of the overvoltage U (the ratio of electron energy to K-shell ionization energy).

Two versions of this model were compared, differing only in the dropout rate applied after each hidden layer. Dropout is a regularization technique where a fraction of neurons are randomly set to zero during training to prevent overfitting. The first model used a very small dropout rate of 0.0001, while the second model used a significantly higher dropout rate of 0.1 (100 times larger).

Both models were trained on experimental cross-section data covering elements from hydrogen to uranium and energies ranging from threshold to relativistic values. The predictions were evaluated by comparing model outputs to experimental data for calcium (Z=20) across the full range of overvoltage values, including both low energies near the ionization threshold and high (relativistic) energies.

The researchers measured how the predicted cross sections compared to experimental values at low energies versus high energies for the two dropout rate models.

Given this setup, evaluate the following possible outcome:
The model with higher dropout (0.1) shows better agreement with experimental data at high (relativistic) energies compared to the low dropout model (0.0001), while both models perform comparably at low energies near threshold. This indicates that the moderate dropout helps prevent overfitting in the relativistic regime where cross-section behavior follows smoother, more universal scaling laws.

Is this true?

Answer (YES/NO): NO